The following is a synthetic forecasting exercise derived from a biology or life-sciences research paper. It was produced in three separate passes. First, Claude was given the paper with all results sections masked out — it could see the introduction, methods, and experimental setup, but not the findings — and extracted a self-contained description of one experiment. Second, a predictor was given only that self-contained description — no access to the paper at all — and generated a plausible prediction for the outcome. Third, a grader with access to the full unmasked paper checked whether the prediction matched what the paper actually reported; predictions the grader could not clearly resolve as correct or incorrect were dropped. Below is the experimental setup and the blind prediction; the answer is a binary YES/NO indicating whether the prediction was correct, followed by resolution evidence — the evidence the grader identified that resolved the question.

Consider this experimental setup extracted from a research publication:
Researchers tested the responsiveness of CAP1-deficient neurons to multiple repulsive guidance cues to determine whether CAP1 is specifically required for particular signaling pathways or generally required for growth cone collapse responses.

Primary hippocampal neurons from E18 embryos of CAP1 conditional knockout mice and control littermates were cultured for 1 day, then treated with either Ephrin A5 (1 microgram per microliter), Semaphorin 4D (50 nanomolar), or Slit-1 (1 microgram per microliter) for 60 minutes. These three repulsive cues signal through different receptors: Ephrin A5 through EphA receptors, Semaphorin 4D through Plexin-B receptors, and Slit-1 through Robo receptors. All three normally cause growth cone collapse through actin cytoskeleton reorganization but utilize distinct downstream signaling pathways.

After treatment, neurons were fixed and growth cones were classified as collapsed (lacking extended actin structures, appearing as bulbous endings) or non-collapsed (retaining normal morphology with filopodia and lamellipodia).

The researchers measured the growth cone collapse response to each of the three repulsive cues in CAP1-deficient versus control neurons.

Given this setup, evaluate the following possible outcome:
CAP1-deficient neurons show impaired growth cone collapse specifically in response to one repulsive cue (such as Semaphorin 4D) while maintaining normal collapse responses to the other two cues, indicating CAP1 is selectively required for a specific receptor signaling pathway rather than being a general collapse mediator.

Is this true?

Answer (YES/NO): NO